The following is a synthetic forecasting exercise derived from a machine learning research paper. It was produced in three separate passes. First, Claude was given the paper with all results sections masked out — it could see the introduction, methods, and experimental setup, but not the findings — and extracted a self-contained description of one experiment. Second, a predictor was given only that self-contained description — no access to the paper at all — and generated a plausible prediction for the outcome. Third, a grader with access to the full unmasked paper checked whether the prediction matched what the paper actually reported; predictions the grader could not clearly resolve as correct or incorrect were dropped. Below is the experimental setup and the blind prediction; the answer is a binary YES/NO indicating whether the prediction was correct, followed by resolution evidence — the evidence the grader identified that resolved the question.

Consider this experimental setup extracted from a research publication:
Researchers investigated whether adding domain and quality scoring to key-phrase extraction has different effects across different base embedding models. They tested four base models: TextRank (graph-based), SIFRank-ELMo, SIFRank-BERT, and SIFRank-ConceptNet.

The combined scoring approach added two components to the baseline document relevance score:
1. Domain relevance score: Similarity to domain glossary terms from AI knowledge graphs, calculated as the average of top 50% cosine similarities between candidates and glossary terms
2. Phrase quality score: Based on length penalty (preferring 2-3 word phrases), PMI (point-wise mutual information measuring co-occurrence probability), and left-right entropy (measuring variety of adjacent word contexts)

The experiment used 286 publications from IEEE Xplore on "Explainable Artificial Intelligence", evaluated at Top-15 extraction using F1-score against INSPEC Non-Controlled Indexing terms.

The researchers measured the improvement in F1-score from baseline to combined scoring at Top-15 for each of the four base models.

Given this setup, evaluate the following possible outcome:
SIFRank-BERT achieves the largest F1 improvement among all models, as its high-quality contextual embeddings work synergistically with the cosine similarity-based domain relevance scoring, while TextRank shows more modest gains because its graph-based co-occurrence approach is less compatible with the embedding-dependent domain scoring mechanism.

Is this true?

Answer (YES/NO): NO